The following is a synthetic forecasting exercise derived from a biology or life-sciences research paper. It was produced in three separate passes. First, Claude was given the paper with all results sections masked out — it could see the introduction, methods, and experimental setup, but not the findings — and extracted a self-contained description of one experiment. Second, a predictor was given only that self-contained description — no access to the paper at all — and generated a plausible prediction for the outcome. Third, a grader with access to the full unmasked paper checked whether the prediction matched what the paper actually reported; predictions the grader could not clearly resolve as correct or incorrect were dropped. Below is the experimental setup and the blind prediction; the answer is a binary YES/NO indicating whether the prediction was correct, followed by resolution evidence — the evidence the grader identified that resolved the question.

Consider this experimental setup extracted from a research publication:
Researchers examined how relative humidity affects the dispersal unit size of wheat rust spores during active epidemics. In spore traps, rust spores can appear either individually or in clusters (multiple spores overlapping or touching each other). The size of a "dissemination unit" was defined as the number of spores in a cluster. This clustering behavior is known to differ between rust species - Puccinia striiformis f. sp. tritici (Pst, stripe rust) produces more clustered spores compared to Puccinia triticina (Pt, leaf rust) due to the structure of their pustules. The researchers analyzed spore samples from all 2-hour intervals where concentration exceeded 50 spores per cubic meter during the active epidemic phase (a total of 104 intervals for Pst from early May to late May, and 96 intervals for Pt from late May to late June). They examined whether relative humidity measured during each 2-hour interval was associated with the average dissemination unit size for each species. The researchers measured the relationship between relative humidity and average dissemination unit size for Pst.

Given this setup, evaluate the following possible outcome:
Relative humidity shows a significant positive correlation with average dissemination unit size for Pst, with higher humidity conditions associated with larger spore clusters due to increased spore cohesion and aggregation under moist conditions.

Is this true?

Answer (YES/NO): NO